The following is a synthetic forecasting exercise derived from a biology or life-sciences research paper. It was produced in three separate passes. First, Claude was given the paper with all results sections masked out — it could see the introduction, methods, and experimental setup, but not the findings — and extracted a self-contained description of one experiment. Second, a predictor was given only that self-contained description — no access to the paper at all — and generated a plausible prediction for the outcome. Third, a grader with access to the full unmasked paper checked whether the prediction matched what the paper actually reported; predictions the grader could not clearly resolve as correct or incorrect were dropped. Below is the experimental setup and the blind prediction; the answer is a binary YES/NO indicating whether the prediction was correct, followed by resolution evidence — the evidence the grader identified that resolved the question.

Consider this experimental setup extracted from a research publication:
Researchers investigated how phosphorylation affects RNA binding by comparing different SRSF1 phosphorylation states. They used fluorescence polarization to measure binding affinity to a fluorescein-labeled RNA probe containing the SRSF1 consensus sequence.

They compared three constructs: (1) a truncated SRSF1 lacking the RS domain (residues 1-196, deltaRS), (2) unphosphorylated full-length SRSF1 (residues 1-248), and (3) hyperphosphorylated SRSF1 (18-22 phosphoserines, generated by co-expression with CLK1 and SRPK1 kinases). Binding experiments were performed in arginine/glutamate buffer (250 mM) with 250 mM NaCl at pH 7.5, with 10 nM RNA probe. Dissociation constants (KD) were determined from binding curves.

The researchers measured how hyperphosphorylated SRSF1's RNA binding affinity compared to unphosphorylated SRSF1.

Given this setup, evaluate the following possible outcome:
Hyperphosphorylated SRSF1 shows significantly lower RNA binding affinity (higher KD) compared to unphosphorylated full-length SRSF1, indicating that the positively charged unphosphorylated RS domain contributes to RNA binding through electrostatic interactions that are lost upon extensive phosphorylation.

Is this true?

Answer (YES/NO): YES